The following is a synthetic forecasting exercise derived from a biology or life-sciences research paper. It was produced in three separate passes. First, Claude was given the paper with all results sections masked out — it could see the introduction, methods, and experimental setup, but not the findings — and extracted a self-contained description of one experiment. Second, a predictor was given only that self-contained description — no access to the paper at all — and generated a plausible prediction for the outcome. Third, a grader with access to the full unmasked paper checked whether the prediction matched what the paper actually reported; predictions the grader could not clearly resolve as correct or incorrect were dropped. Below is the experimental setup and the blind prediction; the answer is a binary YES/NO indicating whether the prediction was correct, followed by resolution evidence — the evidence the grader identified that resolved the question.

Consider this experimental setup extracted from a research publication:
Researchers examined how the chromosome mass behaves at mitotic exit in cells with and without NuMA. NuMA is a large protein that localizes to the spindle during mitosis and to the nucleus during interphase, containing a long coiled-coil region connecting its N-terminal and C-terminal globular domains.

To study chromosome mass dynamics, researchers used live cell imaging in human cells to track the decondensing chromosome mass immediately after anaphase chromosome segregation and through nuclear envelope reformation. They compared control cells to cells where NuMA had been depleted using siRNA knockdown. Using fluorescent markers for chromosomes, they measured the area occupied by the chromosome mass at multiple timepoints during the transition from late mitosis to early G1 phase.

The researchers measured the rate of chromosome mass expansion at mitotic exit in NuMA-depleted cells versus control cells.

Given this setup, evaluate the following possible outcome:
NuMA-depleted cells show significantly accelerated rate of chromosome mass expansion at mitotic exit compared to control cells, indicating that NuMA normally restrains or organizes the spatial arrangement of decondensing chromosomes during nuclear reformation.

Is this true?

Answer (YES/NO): YES